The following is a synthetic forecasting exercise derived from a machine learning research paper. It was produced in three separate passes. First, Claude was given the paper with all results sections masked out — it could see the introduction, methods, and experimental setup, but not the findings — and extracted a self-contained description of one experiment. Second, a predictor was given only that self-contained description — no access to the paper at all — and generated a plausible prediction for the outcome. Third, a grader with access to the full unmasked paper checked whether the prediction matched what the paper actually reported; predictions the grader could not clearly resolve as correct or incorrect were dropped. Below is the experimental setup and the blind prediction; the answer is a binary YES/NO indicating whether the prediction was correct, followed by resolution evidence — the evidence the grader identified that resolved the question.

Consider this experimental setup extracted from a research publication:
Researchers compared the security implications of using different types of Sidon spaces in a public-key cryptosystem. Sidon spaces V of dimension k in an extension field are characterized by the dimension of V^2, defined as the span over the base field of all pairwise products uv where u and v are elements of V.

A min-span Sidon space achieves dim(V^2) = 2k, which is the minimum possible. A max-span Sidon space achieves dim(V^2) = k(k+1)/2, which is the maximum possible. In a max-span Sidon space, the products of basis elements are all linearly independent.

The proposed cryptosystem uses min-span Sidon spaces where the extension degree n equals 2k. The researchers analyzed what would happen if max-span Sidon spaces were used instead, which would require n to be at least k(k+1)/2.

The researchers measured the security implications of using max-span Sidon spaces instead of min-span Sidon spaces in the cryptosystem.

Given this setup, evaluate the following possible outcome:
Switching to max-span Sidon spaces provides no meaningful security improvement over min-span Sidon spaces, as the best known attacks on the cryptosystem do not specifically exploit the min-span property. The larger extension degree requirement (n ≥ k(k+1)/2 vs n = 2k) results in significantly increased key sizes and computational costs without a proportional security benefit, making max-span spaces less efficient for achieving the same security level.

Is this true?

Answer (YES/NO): NO